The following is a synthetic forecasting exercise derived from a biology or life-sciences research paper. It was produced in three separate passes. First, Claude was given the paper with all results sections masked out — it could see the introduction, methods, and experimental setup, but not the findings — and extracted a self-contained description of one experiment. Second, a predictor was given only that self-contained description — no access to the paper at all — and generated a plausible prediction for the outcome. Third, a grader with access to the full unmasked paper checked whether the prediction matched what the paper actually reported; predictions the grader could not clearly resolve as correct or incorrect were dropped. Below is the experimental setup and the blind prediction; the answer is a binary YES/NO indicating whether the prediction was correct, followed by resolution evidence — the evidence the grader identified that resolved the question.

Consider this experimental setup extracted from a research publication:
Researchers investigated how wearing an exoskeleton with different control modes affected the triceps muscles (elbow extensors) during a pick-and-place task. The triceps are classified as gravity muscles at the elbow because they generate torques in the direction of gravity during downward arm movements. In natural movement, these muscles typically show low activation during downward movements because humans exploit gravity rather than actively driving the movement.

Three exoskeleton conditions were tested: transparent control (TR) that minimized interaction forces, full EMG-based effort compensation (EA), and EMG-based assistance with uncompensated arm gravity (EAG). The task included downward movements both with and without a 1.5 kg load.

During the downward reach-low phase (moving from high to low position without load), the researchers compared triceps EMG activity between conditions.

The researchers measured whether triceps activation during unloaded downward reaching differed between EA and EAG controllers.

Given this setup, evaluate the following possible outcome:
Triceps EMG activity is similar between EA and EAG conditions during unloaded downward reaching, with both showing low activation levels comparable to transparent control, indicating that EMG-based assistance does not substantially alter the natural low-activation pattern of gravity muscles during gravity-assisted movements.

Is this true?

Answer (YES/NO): NO